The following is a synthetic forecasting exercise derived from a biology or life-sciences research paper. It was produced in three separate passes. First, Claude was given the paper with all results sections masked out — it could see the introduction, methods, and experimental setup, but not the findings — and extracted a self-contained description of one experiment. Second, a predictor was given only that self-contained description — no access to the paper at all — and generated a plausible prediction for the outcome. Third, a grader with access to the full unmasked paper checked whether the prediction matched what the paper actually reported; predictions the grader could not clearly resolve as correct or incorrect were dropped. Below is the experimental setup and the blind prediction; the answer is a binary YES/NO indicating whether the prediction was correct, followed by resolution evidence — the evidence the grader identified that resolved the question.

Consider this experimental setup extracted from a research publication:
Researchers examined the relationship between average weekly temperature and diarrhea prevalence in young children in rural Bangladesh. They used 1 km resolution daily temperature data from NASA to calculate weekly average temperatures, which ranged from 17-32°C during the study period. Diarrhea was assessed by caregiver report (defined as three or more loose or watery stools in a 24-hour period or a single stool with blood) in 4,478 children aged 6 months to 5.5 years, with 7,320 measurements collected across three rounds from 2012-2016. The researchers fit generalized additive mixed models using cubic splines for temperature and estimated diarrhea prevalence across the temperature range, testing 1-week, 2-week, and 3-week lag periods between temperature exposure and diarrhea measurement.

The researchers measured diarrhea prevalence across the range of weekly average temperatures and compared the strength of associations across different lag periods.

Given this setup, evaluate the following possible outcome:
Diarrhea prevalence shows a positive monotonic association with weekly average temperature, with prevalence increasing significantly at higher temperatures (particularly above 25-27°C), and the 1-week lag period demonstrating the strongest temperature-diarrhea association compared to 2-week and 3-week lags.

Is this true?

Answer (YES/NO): NO